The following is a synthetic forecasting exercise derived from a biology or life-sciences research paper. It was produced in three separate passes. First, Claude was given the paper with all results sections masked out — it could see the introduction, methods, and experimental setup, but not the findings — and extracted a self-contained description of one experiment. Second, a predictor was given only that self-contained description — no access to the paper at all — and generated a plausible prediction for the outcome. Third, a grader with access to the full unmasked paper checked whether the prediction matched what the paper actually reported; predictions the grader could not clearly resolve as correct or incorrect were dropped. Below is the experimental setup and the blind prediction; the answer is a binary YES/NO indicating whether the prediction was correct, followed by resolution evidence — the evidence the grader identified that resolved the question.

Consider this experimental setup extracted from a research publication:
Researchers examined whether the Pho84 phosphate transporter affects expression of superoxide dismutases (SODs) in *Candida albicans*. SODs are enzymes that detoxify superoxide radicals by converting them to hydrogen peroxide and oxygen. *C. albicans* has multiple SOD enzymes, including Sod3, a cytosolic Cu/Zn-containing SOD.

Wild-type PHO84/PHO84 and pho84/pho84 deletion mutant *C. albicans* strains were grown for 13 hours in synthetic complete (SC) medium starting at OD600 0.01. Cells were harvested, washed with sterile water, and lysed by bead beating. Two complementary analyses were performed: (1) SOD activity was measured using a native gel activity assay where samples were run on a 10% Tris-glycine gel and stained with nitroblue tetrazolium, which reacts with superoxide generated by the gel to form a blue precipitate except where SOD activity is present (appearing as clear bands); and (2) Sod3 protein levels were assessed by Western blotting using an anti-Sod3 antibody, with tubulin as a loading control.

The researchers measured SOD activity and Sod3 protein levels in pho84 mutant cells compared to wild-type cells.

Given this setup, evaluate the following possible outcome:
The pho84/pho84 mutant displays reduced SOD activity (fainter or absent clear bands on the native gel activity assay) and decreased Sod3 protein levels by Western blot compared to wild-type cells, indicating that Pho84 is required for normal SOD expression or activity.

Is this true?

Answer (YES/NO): YES